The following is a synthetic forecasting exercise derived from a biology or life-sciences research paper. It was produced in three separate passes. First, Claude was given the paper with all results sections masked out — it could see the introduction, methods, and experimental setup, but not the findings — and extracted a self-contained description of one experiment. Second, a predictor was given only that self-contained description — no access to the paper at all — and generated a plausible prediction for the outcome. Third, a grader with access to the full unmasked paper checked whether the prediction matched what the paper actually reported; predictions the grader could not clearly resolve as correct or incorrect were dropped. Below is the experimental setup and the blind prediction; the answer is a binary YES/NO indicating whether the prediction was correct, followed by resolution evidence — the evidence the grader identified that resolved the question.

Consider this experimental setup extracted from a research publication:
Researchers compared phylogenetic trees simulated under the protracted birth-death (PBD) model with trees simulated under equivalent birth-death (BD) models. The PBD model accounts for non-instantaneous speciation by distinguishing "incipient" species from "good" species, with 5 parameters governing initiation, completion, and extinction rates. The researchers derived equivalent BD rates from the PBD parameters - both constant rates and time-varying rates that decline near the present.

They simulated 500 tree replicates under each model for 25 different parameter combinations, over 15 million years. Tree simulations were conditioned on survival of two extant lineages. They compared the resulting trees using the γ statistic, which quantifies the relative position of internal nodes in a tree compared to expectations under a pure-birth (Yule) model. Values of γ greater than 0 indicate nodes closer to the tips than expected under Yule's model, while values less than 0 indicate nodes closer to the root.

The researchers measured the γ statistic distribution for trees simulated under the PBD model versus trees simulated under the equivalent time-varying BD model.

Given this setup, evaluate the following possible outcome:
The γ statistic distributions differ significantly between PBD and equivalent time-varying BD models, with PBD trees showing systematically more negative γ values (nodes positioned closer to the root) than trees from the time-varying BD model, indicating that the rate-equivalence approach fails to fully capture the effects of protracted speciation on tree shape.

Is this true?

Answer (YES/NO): NO